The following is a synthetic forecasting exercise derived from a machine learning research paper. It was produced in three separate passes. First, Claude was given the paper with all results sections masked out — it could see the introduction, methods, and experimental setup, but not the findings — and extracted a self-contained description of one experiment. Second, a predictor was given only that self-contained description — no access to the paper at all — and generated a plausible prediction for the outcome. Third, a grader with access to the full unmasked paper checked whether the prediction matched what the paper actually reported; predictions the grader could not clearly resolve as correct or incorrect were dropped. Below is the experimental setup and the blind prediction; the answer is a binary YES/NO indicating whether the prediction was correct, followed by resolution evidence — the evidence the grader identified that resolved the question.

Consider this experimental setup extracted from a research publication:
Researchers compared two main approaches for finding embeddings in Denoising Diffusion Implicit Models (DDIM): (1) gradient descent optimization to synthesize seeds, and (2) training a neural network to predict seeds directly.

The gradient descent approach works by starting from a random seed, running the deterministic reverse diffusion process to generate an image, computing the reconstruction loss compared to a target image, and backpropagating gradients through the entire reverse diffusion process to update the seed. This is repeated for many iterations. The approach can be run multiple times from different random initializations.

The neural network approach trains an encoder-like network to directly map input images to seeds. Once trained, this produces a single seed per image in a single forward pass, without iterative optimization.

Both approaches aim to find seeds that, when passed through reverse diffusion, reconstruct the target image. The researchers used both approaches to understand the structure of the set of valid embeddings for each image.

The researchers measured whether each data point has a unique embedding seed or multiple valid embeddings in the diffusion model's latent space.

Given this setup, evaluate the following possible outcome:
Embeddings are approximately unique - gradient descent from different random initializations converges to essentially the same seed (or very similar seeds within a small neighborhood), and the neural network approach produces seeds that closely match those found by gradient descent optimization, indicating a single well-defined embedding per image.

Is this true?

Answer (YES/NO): NO